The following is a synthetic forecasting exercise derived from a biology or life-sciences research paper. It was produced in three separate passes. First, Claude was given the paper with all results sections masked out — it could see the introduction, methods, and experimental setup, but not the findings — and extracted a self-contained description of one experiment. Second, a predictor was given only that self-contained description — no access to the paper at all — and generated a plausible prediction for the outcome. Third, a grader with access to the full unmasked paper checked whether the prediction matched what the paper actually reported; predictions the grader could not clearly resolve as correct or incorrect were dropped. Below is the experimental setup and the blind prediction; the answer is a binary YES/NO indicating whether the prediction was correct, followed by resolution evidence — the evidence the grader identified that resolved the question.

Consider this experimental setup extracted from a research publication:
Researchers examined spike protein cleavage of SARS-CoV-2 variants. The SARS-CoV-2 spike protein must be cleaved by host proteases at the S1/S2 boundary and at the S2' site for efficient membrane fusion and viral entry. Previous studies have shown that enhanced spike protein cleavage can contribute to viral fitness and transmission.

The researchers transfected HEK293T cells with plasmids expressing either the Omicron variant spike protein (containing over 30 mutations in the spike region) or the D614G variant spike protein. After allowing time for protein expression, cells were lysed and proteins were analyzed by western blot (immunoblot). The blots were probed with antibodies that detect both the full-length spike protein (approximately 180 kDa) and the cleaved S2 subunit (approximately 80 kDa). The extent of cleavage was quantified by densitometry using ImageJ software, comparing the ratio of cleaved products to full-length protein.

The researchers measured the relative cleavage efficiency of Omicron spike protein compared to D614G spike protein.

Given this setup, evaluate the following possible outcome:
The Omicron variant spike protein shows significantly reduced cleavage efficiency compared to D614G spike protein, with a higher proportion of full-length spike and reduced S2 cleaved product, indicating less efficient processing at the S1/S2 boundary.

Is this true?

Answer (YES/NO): YES